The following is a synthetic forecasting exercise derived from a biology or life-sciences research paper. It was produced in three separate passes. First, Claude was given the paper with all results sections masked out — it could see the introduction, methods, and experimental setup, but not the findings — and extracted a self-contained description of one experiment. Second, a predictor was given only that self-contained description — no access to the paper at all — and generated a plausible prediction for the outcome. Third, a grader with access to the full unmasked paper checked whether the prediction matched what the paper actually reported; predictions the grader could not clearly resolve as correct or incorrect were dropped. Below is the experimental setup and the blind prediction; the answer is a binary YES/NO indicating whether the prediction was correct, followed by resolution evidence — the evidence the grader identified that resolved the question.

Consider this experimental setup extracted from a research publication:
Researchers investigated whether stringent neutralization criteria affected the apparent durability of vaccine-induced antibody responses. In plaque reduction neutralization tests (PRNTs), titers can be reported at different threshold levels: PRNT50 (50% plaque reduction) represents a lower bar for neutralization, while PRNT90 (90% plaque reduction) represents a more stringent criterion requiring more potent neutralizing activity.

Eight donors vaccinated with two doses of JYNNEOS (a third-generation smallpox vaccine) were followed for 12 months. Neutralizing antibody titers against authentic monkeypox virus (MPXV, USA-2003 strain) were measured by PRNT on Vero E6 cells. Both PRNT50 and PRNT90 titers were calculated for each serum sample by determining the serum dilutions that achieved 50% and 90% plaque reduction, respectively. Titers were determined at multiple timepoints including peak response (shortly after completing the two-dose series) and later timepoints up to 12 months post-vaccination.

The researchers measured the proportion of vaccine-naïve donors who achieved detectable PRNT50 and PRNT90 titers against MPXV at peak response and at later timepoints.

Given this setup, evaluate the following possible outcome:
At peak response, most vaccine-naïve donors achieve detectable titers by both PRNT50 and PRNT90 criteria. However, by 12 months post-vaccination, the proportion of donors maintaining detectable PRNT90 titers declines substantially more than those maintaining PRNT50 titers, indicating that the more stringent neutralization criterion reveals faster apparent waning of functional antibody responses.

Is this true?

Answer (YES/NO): NO